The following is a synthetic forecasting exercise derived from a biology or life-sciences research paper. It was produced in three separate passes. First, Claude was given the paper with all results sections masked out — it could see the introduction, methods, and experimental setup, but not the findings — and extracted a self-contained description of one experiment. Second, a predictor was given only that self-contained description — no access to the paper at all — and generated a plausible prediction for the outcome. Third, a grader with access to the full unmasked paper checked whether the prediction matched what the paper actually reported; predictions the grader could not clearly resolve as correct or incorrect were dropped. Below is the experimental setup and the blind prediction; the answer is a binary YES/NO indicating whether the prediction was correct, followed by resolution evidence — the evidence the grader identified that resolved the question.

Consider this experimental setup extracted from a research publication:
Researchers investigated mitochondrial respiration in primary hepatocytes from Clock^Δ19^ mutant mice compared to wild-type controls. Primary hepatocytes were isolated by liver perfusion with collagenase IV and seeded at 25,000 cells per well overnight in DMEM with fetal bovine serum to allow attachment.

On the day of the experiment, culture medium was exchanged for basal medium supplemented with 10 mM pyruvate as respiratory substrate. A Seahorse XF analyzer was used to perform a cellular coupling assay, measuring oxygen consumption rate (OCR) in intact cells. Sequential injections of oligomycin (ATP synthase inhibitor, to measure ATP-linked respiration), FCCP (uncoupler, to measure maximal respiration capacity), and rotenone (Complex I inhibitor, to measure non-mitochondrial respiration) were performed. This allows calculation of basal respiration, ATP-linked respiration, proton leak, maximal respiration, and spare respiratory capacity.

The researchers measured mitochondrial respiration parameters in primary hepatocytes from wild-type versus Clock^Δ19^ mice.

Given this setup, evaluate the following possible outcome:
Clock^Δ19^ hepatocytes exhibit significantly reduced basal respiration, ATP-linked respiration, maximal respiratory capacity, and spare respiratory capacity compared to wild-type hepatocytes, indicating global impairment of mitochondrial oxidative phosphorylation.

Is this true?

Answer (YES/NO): YES